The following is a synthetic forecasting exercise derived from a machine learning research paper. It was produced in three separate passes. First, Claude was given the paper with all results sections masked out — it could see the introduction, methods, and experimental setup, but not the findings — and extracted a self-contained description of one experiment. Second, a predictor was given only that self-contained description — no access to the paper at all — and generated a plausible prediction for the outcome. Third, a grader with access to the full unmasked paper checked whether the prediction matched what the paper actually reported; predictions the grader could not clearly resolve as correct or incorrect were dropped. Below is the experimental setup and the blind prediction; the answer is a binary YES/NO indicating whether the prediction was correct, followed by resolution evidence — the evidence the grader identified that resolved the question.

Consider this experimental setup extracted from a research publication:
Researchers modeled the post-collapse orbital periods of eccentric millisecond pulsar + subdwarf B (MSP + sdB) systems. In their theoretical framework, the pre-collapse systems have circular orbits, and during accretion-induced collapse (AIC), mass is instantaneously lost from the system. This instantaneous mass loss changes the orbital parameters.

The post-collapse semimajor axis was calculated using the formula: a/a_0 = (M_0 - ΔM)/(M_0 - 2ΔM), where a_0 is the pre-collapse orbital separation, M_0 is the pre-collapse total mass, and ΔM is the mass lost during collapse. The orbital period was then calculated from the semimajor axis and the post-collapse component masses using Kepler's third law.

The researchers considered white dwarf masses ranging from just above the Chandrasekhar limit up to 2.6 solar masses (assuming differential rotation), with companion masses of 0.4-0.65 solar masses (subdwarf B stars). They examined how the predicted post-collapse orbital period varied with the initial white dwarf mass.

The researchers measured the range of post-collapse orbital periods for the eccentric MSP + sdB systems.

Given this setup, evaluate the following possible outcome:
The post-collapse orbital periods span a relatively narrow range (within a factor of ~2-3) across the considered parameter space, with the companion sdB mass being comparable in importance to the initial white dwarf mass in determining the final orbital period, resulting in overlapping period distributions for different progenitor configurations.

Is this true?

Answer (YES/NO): NO